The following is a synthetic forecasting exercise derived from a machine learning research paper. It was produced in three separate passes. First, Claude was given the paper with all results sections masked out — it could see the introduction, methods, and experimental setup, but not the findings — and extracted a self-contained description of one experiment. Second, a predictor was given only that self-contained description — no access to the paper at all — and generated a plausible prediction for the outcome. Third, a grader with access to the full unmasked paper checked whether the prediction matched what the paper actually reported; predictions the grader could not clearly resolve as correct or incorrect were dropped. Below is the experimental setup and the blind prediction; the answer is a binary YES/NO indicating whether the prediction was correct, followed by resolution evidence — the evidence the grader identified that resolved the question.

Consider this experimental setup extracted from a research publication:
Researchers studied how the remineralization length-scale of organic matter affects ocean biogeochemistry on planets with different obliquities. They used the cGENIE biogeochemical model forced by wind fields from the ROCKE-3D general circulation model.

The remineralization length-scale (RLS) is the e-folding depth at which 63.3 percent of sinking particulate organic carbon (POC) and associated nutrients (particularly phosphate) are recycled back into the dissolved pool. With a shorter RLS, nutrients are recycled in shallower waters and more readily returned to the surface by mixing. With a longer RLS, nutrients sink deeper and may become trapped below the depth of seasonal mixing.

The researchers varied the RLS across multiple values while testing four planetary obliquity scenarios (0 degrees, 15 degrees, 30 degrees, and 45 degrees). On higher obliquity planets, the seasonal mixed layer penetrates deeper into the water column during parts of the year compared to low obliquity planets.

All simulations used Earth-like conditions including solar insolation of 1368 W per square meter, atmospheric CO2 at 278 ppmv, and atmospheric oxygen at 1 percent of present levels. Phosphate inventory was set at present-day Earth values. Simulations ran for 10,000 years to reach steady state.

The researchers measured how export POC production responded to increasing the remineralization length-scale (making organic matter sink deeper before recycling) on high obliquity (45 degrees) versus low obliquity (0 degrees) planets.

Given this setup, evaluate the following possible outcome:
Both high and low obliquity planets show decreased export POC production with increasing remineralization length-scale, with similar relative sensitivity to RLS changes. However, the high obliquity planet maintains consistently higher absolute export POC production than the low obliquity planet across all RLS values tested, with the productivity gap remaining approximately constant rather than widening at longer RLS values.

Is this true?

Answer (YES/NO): NO